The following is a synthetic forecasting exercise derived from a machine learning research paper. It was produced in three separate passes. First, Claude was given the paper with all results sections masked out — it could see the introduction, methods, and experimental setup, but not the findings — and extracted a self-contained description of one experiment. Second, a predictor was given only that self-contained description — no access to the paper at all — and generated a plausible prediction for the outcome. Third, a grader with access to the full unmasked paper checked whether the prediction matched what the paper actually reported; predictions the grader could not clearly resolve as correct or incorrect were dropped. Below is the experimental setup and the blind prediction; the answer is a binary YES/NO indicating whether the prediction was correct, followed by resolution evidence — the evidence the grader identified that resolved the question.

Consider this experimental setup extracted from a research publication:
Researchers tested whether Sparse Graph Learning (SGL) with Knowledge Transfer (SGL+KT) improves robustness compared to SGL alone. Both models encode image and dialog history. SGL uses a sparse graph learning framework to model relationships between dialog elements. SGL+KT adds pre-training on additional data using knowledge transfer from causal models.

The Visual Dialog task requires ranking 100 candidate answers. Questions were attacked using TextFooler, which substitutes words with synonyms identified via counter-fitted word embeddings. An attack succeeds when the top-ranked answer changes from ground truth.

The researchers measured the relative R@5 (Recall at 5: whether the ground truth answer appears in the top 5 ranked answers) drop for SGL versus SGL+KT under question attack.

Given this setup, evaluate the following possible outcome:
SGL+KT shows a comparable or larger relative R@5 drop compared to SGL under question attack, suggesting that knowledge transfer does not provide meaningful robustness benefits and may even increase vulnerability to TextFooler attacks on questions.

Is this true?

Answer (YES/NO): YES